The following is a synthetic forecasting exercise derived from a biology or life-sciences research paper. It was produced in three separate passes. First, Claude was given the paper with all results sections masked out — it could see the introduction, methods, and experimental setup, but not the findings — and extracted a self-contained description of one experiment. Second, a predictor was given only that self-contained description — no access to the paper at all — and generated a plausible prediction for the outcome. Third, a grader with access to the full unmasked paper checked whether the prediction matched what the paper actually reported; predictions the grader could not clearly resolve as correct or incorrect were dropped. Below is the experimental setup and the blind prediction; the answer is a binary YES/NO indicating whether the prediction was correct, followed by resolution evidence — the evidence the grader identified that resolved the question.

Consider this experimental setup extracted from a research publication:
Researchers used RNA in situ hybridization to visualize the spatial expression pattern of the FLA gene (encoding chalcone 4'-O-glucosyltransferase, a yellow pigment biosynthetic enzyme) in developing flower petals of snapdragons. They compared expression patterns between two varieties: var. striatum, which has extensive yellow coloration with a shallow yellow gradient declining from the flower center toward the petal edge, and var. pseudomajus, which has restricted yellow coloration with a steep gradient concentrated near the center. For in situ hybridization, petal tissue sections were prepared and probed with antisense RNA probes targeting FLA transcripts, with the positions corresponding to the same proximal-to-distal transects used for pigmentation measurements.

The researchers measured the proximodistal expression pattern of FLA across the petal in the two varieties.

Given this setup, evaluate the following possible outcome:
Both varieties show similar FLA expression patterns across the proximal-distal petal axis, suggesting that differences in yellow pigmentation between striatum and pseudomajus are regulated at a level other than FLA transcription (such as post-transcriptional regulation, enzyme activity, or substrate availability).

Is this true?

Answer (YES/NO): NO